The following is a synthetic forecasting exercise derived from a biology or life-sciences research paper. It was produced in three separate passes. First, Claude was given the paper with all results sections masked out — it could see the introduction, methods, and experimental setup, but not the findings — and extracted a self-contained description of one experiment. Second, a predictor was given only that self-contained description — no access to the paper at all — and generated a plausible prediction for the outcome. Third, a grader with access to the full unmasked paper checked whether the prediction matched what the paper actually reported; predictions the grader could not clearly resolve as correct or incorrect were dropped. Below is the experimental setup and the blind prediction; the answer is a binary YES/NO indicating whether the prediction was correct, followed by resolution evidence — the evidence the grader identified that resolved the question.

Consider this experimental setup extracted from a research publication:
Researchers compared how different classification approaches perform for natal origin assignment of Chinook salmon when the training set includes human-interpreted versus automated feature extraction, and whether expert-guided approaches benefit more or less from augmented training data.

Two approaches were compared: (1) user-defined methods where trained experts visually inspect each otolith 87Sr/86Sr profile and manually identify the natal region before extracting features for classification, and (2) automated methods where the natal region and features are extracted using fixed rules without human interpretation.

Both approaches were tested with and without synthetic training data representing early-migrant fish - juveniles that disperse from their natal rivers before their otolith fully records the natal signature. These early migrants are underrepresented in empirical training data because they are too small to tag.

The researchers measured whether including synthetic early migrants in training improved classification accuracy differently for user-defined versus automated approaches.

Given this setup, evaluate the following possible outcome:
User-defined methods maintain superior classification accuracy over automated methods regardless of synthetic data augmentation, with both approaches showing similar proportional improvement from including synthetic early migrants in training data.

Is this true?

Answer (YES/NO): NO